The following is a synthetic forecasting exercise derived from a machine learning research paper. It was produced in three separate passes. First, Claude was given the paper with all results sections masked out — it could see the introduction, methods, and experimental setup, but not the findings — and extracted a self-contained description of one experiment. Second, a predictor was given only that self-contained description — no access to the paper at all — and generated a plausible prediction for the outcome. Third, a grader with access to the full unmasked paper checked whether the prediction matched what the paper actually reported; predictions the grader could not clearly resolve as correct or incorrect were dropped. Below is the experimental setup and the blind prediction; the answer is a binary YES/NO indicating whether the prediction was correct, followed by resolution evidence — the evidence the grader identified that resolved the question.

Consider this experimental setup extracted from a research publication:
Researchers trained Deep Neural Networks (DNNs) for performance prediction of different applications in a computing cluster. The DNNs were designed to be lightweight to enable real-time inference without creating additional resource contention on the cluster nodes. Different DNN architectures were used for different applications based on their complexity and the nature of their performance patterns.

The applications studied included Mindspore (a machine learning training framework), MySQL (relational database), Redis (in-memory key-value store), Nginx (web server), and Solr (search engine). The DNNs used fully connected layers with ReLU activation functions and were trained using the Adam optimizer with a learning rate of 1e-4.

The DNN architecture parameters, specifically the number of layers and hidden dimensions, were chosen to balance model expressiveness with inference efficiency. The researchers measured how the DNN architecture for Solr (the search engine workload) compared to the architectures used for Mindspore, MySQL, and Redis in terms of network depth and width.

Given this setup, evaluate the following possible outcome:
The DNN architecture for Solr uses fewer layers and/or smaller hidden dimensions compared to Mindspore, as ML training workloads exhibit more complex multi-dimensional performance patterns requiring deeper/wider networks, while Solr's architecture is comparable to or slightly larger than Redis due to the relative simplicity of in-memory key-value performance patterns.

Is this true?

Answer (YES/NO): NO